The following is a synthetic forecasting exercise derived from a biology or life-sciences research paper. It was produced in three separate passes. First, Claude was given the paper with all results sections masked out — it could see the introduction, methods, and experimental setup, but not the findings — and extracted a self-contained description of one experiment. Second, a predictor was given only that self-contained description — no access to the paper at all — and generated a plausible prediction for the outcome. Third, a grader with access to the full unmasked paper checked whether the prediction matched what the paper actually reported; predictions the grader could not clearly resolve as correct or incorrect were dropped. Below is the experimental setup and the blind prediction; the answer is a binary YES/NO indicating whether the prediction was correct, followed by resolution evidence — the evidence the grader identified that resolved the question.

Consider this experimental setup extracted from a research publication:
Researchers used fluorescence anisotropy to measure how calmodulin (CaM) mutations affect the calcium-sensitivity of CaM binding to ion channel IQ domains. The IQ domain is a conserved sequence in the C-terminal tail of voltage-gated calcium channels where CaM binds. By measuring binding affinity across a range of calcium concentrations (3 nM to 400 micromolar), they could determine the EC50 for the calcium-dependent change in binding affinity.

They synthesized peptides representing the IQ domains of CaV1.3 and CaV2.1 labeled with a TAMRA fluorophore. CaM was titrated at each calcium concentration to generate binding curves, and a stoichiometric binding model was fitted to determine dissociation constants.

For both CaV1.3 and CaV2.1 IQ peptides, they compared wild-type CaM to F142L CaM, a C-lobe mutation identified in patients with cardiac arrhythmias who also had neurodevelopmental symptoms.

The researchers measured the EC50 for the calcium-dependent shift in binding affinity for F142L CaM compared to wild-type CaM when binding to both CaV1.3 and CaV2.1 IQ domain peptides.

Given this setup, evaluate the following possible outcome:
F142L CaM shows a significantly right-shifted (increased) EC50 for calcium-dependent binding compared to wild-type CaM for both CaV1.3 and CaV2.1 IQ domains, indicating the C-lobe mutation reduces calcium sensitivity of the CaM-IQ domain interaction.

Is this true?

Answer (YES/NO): YES